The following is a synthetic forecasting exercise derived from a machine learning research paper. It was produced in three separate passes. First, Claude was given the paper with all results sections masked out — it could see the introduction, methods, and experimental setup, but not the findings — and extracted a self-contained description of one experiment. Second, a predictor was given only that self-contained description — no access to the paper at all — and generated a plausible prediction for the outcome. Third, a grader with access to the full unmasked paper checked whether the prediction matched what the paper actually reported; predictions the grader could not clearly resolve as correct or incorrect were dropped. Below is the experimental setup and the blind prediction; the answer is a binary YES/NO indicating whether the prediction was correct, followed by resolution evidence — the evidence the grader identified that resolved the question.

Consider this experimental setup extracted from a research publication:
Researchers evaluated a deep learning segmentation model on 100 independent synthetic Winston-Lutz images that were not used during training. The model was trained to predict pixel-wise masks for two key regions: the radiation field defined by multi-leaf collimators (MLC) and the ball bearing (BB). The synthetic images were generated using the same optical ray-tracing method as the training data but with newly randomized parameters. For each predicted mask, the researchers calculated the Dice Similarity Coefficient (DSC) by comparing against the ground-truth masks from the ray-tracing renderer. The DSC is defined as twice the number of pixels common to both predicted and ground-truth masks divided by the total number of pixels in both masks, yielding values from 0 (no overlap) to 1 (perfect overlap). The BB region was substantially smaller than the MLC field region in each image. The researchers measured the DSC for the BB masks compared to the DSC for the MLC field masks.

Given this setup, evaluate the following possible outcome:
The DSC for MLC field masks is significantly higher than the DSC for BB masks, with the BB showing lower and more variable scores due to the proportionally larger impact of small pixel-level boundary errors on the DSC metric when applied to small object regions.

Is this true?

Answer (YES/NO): NO